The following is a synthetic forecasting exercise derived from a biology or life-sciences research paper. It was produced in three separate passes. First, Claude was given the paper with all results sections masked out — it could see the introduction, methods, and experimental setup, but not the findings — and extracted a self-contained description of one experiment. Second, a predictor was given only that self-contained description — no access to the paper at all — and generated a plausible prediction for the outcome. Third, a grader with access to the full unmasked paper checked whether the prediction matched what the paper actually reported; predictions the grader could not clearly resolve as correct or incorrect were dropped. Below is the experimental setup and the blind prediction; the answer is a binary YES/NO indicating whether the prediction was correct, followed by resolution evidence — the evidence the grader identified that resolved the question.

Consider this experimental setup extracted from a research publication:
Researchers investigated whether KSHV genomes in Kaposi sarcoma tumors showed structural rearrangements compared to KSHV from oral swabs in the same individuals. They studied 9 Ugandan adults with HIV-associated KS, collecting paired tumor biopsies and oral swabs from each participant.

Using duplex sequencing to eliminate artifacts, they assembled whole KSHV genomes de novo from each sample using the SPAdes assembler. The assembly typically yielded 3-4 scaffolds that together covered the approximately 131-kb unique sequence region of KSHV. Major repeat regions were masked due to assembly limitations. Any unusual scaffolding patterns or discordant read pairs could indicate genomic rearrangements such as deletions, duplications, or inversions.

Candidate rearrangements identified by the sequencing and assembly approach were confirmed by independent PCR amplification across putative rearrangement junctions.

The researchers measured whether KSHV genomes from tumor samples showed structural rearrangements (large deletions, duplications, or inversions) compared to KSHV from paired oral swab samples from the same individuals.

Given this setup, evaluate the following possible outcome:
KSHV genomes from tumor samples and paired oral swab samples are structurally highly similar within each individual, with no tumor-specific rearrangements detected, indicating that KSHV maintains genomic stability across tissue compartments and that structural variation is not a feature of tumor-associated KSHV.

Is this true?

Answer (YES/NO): NO